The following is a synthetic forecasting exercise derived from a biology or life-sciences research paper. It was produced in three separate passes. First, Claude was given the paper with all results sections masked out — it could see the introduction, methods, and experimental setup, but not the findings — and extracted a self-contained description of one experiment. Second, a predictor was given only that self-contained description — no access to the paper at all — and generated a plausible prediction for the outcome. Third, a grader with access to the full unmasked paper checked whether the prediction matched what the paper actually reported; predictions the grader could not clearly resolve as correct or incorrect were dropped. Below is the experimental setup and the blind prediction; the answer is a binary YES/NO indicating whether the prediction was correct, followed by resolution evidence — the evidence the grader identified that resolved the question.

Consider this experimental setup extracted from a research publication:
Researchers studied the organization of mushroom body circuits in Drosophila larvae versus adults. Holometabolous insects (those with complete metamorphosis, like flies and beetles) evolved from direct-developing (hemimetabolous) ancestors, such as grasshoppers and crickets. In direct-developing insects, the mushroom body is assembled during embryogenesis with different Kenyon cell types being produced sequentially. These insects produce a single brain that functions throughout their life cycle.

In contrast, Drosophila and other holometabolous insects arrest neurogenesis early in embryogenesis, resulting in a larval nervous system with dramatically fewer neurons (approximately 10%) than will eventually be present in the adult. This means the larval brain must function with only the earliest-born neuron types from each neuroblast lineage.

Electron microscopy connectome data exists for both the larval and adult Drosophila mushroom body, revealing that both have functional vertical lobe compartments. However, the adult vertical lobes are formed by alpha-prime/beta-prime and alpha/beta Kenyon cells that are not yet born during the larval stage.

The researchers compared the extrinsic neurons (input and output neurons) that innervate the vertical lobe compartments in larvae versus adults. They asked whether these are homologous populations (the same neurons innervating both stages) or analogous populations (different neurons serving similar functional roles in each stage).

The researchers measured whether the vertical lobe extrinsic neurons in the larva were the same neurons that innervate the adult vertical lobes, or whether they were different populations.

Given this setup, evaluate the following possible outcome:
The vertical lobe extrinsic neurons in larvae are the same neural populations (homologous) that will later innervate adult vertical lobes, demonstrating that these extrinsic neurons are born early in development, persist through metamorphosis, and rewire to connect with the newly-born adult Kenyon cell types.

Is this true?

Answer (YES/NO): NO